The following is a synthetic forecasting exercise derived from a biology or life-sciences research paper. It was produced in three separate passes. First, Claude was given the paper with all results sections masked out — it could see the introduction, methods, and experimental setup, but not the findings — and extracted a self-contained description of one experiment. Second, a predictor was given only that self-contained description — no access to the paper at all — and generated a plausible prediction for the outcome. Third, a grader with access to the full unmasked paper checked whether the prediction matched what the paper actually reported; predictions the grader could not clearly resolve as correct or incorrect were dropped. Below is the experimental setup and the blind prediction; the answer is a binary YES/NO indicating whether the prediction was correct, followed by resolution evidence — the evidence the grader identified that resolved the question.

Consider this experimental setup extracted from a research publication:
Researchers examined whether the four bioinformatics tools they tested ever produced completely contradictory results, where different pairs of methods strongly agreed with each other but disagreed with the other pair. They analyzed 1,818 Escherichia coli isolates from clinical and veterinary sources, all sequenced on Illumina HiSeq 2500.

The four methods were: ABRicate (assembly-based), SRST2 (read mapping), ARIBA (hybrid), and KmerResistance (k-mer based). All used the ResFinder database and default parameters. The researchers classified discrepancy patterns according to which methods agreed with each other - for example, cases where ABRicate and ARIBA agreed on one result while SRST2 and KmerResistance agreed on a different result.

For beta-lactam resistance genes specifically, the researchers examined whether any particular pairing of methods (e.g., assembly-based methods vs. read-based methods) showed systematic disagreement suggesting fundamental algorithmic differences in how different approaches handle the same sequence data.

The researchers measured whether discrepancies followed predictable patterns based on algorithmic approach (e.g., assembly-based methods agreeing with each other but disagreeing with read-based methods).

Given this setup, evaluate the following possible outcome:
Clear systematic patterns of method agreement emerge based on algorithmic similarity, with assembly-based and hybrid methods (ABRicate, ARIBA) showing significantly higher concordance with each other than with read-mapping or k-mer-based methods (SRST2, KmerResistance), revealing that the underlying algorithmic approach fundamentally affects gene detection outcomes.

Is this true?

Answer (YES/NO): NO